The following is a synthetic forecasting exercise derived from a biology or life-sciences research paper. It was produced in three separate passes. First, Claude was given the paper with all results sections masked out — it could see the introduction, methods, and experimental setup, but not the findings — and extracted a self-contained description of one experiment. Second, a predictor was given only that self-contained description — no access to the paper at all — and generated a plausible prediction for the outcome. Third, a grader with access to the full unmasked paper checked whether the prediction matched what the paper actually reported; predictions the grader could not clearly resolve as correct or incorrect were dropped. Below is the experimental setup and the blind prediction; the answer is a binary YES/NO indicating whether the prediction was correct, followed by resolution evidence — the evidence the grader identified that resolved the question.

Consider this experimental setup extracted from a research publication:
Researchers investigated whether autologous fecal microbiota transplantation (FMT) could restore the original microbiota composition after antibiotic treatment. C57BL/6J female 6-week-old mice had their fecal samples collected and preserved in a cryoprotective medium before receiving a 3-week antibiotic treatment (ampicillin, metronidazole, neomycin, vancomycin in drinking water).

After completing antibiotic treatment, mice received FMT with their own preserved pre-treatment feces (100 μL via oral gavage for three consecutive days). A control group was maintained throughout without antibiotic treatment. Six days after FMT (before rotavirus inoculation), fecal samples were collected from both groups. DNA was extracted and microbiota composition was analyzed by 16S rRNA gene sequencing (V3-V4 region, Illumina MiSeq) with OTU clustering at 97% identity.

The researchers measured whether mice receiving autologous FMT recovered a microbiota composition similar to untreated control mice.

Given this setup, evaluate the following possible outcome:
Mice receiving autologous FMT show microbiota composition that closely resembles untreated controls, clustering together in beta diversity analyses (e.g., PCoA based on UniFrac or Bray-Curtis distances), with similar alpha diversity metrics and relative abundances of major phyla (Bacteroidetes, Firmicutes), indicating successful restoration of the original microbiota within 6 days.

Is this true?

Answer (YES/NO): NO